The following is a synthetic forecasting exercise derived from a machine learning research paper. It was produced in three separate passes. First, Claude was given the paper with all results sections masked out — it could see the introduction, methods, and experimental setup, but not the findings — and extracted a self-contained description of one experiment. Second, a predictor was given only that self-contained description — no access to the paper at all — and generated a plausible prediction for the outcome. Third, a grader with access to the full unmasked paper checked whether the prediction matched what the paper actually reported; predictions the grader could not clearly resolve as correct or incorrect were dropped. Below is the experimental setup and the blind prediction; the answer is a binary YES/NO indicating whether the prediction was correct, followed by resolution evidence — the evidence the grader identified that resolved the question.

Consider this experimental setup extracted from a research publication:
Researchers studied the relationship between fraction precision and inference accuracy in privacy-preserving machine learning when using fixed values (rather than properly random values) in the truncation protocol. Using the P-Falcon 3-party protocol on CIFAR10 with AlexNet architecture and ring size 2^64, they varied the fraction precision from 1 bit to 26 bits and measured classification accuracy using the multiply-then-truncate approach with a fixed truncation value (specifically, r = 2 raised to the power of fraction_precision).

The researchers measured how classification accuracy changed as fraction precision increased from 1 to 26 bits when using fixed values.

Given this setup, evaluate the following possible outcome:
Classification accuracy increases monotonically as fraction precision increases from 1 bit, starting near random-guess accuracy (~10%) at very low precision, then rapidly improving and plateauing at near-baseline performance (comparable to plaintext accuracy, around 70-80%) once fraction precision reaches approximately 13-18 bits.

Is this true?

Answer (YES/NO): NO